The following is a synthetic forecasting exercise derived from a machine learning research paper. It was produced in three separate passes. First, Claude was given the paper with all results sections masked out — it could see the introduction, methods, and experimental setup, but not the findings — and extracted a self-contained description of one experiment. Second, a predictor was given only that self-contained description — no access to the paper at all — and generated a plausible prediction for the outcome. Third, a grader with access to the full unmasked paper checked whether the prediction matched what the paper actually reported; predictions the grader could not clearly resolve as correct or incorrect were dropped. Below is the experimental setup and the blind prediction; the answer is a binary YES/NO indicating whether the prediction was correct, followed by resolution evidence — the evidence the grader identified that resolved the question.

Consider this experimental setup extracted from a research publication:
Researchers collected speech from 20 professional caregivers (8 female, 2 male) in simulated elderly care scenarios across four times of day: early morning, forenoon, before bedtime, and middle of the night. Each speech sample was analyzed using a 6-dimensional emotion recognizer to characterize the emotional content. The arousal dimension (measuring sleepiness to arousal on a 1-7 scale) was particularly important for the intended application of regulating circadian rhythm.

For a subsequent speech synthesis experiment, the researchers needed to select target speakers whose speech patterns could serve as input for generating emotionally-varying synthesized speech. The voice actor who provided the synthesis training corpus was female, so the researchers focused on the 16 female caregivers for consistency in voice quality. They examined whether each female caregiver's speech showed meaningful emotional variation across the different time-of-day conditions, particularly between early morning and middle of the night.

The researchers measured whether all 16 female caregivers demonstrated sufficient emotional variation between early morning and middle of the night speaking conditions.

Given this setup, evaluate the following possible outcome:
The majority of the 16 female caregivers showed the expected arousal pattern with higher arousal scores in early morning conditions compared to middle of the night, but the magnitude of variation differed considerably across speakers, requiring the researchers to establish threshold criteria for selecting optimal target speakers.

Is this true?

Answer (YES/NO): NO